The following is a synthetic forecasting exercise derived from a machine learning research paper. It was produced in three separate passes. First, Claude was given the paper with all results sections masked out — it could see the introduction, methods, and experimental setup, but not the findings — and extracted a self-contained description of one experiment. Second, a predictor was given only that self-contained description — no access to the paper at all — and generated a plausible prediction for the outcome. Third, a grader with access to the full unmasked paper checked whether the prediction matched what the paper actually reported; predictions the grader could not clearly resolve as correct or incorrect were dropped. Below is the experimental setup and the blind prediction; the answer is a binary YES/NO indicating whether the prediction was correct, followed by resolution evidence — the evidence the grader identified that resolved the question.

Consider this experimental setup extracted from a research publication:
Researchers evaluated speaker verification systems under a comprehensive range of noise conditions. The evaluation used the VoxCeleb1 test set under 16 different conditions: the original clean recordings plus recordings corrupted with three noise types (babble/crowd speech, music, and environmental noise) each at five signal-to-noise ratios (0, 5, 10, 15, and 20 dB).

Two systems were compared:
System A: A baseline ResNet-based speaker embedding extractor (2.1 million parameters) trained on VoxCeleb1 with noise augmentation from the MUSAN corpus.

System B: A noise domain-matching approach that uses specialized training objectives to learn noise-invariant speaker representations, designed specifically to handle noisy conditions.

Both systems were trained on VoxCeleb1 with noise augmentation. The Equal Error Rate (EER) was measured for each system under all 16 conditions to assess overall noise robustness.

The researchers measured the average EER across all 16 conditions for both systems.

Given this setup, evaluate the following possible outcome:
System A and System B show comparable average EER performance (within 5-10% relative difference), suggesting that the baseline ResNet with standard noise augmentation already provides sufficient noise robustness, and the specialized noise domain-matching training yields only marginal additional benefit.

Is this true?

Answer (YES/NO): NO